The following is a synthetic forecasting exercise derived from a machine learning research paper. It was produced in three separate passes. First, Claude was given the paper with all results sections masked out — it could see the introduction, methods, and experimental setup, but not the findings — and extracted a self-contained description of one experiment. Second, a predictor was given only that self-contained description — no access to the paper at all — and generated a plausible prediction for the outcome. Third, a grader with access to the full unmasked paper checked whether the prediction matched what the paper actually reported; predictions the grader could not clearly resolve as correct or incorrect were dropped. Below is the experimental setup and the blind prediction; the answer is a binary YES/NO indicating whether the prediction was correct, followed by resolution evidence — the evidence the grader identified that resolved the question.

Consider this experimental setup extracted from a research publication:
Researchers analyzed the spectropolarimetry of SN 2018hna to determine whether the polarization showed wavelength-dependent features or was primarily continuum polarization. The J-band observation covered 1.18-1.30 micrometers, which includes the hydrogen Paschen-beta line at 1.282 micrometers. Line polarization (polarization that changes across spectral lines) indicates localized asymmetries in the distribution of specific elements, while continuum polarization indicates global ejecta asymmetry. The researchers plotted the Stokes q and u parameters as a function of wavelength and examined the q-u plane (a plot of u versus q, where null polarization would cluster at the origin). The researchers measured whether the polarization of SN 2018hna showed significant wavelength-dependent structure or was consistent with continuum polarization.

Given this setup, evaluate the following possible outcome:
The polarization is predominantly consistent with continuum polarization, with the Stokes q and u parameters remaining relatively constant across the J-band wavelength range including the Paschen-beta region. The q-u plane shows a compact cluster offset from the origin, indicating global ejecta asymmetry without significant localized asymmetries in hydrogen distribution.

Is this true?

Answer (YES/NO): NO